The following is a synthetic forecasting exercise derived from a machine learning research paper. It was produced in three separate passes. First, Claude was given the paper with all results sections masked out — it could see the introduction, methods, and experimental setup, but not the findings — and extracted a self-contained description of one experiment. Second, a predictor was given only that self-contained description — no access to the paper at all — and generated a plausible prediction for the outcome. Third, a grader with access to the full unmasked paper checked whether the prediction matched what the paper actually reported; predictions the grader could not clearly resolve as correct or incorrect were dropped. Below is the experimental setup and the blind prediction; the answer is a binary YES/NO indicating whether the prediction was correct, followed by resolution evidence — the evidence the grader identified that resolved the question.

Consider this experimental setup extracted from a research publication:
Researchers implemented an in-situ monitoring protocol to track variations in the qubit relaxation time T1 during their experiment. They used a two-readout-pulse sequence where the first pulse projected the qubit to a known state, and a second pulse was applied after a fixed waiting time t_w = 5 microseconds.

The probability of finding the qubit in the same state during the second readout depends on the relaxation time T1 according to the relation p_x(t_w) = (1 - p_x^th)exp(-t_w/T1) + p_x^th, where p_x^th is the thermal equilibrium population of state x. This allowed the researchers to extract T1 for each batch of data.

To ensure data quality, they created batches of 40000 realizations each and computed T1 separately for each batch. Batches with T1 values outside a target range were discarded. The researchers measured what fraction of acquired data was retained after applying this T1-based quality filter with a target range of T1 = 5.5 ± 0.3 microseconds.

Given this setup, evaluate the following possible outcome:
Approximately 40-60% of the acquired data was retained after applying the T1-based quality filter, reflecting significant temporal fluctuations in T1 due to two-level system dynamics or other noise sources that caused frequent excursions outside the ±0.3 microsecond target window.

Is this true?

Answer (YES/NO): NO